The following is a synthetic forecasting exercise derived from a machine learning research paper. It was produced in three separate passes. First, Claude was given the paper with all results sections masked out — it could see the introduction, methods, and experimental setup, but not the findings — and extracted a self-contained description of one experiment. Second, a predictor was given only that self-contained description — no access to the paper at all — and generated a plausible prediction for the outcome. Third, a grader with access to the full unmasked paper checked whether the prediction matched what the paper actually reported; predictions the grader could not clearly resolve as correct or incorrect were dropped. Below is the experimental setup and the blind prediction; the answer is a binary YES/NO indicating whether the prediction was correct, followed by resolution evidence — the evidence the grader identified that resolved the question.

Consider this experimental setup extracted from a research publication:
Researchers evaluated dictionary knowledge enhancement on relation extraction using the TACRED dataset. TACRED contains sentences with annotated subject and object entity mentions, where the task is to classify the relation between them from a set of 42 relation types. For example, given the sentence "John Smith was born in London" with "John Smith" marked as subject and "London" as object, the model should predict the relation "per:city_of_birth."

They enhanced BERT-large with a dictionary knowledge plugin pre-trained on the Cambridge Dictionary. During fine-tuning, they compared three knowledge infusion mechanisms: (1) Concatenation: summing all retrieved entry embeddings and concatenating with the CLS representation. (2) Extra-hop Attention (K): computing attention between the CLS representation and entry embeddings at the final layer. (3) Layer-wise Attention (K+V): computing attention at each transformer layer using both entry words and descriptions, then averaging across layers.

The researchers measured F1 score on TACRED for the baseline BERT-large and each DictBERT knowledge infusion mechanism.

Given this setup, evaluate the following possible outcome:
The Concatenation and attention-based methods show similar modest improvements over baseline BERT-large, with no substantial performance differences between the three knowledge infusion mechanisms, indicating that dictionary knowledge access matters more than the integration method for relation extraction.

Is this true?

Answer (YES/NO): NO